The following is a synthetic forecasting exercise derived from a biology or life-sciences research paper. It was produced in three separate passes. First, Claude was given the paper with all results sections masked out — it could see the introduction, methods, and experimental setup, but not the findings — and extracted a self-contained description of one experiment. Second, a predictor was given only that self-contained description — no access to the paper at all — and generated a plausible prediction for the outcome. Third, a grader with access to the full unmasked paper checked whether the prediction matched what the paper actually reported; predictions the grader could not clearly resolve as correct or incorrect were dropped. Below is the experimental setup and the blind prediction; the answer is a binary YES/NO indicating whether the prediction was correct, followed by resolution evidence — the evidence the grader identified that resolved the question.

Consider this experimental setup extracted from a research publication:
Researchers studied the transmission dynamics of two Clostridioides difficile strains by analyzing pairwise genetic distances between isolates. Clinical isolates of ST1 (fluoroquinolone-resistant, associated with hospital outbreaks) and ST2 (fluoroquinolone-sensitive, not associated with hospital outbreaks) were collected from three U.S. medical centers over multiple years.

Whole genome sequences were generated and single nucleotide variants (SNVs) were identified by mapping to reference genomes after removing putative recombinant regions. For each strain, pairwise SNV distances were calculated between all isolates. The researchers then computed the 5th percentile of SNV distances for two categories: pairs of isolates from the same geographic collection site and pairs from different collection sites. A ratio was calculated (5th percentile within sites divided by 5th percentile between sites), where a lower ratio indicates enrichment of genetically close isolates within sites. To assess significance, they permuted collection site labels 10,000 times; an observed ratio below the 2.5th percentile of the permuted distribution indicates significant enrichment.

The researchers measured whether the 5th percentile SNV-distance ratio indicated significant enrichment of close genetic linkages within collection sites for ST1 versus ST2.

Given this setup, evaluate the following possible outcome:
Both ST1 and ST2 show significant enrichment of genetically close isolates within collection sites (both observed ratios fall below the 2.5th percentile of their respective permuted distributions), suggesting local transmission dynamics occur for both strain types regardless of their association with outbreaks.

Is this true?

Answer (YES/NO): NO